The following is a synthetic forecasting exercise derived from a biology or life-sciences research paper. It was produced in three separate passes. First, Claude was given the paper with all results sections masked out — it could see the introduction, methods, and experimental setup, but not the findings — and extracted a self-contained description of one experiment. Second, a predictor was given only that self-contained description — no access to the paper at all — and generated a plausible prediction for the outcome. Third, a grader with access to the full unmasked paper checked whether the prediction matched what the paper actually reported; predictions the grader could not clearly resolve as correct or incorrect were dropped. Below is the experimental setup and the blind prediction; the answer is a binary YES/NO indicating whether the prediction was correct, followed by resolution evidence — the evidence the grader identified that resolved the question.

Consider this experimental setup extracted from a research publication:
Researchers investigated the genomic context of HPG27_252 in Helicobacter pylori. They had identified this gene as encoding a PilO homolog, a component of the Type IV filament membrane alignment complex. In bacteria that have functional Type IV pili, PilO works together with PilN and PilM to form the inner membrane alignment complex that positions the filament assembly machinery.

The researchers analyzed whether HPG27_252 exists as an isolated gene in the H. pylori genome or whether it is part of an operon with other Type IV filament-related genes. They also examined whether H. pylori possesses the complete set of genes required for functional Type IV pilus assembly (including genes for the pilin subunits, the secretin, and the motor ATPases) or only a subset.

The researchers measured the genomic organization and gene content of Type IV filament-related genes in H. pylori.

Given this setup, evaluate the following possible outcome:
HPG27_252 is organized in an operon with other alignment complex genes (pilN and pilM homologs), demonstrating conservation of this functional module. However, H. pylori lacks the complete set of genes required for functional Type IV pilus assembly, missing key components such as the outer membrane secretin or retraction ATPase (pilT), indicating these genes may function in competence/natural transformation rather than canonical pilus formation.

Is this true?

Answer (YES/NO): NO